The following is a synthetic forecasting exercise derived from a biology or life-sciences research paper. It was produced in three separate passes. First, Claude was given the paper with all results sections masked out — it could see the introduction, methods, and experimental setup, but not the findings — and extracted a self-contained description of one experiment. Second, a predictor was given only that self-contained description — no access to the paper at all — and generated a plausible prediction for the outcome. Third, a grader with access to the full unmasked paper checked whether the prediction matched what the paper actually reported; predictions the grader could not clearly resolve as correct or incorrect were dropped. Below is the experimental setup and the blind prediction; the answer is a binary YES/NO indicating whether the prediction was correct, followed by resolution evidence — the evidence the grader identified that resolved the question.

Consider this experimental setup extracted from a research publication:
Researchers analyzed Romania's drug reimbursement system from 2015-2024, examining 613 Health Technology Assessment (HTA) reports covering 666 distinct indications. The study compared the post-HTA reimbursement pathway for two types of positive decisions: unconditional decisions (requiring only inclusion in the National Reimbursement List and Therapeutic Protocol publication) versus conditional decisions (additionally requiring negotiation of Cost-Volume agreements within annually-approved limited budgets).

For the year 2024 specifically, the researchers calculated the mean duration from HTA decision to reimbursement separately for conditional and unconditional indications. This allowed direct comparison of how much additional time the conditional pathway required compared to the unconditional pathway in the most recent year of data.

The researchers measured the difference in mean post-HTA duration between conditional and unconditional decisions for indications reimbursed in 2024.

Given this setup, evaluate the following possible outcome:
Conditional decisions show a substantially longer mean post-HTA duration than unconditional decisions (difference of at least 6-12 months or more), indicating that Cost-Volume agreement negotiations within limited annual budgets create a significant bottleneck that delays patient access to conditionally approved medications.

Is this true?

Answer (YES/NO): YES